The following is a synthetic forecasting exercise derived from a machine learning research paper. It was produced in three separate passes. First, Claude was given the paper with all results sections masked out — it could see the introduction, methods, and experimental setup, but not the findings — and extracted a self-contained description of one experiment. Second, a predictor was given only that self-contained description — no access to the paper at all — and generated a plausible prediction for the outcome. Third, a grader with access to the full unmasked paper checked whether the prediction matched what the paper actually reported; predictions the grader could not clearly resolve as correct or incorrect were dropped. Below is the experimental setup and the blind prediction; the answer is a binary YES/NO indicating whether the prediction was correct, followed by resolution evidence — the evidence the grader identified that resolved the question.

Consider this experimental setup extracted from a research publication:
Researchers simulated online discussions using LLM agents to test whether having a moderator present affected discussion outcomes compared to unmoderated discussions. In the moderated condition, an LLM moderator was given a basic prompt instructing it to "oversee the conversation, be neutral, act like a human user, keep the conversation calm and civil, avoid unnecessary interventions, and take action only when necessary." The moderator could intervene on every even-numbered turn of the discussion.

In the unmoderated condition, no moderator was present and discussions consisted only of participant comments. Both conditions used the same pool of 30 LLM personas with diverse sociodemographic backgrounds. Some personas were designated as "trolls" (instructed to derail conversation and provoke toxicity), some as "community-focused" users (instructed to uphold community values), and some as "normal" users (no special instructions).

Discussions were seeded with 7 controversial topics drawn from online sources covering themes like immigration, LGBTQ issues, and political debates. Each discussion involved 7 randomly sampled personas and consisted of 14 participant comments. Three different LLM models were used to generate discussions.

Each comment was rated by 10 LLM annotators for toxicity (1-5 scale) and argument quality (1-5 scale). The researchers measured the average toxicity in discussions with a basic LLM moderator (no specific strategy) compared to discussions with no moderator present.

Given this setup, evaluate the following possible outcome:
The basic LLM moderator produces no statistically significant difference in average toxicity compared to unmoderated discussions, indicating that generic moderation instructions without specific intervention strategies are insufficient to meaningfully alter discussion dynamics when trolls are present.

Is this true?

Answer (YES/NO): NO